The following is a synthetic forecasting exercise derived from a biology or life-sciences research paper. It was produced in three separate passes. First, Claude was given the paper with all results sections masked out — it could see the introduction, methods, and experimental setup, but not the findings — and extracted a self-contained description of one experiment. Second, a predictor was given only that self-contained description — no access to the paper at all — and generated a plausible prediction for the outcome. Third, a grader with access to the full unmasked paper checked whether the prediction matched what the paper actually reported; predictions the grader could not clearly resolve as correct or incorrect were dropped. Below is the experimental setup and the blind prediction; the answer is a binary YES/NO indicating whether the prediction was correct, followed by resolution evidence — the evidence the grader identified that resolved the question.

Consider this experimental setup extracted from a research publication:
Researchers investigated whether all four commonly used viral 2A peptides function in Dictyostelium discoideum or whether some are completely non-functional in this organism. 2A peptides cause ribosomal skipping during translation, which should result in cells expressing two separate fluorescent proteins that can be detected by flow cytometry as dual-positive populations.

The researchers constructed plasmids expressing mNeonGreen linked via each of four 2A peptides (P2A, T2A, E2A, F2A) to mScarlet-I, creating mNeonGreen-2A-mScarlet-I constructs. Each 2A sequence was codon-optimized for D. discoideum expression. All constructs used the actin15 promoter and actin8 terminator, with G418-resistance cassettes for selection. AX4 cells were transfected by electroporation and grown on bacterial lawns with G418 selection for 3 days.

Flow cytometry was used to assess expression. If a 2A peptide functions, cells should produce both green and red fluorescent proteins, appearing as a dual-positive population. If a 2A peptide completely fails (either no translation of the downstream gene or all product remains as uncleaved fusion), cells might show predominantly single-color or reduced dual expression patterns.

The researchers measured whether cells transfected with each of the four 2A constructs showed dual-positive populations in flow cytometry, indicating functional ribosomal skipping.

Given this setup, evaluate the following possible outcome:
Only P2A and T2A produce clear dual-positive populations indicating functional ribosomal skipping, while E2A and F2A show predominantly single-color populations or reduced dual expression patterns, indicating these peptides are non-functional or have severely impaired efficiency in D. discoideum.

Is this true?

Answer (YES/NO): NO